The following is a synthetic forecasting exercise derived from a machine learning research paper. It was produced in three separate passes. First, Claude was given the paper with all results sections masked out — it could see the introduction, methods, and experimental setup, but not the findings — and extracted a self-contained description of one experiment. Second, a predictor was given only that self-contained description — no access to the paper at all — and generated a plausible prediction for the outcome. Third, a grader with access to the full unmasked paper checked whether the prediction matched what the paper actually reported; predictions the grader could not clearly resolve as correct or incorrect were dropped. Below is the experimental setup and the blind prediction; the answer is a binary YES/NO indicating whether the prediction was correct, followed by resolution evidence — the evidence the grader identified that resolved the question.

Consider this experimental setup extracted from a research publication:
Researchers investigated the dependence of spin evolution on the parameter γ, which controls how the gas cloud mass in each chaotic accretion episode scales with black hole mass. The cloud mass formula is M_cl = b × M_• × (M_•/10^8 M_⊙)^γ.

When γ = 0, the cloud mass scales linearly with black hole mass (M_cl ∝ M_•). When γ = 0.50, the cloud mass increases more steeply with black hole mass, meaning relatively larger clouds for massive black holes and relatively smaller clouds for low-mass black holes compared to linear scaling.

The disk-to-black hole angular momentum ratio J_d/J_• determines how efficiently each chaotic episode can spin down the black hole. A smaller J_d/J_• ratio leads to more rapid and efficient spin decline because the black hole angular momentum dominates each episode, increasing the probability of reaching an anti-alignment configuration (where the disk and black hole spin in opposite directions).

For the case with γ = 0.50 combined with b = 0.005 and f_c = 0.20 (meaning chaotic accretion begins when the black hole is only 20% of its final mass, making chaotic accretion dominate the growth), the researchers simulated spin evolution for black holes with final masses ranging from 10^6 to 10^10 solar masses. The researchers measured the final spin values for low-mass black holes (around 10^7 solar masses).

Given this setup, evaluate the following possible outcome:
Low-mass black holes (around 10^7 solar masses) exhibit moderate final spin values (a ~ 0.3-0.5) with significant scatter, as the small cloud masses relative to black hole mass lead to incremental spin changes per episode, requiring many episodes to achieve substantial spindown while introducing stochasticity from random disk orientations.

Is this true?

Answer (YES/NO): NO